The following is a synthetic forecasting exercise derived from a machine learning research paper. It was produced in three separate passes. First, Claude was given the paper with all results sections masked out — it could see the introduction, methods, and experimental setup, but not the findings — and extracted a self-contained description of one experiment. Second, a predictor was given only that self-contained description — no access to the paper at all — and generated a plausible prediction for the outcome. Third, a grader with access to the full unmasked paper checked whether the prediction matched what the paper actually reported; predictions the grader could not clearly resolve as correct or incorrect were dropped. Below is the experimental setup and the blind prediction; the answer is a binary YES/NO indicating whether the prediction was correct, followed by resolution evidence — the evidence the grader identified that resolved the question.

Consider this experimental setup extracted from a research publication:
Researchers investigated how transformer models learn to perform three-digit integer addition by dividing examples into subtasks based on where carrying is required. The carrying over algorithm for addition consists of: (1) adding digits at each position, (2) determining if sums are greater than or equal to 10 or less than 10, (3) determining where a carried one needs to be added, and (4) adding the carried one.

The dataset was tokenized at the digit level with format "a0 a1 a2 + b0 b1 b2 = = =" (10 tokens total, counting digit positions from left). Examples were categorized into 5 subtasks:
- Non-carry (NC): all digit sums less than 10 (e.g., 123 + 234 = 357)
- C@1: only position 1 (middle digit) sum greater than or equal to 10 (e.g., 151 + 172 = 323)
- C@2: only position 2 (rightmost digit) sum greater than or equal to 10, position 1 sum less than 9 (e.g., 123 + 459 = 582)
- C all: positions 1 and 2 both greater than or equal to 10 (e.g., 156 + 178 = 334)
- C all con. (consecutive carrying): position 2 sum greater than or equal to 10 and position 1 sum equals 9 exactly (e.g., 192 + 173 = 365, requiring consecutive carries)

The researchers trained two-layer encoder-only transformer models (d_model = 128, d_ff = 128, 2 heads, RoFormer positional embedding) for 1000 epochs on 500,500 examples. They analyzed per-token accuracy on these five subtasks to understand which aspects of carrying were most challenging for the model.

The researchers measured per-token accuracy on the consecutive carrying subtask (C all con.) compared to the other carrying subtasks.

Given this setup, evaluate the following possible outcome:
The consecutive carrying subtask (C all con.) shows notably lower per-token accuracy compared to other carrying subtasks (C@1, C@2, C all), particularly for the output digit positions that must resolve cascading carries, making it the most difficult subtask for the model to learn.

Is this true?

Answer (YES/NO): NO